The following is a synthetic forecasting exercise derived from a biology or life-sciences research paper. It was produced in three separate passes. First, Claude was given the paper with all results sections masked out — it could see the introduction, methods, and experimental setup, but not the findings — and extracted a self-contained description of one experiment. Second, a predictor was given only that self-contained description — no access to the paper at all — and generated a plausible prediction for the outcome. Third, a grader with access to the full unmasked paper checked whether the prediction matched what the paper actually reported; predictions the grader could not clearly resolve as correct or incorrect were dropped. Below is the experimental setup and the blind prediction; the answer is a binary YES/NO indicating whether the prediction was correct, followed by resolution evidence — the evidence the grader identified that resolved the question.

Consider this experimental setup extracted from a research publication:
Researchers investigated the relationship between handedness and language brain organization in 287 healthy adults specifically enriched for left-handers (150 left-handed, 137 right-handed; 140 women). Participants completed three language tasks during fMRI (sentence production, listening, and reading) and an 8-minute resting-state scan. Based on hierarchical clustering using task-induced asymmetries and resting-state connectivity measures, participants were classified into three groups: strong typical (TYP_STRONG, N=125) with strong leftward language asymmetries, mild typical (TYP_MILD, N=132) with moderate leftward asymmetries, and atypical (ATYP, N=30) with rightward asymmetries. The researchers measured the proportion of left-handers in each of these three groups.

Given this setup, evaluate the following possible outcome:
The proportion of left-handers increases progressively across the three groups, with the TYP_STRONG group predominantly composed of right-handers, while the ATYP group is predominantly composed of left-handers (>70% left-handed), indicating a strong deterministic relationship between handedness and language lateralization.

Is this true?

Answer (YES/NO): NO